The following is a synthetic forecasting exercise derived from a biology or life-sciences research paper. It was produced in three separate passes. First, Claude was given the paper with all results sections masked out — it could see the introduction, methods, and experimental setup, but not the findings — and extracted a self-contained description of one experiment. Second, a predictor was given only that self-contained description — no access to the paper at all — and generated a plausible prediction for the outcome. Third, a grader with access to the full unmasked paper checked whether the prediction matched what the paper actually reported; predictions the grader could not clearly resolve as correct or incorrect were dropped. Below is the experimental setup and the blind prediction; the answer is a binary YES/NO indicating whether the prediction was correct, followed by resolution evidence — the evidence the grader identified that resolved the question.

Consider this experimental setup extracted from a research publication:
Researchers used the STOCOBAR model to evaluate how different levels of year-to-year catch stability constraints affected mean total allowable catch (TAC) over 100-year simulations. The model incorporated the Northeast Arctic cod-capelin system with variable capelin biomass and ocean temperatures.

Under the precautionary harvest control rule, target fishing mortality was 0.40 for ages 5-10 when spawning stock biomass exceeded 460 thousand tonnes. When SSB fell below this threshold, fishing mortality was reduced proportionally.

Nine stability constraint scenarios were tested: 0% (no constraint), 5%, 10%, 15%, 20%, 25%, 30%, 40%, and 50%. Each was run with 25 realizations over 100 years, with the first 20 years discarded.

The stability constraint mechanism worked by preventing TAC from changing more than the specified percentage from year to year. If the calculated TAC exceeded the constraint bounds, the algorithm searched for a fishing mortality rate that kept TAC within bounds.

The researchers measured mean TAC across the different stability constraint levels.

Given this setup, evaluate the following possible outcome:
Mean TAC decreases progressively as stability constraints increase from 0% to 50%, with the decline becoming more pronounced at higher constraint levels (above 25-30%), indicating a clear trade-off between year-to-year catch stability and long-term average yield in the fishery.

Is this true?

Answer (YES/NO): NO